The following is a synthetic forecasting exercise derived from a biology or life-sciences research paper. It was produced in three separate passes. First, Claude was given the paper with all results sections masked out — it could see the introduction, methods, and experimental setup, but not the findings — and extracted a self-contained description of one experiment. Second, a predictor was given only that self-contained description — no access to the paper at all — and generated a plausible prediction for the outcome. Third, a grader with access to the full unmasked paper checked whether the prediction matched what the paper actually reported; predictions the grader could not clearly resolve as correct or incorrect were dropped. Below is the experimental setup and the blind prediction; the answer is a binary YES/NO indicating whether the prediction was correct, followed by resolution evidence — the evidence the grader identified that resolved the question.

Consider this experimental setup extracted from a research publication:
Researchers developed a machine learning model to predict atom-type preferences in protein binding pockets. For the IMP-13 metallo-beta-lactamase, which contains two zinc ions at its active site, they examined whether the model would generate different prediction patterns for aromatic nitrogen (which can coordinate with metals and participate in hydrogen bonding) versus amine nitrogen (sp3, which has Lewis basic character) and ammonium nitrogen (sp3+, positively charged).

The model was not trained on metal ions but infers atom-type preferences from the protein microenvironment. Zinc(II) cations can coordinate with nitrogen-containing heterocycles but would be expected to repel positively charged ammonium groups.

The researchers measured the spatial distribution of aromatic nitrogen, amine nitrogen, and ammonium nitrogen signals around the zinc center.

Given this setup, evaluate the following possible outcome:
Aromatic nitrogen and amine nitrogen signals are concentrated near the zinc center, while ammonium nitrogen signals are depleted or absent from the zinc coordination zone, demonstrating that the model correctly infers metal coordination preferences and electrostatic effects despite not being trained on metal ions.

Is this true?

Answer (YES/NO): NO